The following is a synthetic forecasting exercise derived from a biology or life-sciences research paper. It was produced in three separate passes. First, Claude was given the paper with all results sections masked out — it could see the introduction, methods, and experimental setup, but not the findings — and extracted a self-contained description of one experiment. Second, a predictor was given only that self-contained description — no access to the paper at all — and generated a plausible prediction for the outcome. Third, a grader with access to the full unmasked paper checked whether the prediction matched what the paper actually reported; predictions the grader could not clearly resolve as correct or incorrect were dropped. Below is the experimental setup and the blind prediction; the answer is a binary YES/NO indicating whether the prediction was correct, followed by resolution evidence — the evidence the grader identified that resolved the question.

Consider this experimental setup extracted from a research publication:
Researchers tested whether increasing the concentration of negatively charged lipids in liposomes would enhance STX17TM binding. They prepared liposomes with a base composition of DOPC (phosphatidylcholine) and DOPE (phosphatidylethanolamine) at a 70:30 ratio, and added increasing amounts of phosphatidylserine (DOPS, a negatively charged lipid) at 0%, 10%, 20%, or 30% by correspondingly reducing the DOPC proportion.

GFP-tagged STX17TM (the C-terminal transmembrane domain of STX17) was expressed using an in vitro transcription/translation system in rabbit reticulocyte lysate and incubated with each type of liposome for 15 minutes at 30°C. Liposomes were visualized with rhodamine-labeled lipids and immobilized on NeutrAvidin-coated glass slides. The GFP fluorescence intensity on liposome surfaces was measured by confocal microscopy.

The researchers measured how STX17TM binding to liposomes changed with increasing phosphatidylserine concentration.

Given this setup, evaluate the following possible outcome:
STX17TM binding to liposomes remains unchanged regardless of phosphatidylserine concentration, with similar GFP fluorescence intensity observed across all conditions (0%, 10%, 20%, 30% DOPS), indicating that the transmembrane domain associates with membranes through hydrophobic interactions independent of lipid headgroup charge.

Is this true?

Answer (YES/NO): NO